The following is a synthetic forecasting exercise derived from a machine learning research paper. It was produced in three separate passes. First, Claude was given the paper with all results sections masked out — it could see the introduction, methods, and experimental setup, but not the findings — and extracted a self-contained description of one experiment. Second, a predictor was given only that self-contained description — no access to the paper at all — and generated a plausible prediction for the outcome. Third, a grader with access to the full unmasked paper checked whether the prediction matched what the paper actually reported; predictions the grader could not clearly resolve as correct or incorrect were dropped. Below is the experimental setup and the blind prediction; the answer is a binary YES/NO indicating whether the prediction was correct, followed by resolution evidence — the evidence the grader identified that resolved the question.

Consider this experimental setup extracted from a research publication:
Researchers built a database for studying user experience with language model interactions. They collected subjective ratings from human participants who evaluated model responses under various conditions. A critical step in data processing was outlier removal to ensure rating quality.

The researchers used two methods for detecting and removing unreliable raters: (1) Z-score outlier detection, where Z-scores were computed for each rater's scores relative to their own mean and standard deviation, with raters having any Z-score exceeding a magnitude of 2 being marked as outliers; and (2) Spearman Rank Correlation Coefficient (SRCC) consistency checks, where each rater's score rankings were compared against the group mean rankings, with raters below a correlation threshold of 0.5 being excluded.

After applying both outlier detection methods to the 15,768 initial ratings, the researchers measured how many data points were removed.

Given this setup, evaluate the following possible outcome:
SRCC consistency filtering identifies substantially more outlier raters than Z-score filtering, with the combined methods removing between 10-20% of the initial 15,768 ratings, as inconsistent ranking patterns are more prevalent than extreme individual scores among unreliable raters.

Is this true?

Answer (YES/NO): NO